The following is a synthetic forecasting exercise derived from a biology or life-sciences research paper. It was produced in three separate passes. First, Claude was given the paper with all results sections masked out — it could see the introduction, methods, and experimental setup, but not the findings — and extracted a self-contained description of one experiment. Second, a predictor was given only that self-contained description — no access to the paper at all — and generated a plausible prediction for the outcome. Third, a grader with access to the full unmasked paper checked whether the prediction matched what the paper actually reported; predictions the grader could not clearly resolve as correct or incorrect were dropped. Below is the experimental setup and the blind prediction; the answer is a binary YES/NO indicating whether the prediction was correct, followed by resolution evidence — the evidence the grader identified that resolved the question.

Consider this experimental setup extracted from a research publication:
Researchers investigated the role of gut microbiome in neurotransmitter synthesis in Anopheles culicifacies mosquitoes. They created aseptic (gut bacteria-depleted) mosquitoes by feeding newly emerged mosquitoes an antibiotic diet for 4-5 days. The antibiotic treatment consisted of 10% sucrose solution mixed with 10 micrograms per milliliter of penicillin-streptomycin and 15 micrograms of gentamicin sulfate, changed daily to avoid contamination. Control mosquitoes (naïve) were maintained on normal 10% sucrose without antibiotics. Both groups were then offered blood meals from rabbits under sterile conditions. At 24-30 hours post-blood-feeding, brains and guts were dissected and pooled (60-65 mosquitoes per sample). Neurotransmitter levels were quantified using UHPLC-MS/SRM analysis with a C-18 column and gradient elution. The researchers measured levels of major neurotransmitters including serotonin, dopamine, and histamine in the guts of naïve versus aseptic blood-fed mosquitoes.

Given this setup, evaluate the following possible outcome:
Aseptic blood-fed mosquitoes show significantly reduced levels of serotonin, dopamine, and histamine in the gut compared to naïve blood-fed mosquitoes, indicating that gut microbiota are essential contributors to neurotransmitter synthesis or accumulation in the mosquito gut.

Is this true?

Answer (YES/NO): NO